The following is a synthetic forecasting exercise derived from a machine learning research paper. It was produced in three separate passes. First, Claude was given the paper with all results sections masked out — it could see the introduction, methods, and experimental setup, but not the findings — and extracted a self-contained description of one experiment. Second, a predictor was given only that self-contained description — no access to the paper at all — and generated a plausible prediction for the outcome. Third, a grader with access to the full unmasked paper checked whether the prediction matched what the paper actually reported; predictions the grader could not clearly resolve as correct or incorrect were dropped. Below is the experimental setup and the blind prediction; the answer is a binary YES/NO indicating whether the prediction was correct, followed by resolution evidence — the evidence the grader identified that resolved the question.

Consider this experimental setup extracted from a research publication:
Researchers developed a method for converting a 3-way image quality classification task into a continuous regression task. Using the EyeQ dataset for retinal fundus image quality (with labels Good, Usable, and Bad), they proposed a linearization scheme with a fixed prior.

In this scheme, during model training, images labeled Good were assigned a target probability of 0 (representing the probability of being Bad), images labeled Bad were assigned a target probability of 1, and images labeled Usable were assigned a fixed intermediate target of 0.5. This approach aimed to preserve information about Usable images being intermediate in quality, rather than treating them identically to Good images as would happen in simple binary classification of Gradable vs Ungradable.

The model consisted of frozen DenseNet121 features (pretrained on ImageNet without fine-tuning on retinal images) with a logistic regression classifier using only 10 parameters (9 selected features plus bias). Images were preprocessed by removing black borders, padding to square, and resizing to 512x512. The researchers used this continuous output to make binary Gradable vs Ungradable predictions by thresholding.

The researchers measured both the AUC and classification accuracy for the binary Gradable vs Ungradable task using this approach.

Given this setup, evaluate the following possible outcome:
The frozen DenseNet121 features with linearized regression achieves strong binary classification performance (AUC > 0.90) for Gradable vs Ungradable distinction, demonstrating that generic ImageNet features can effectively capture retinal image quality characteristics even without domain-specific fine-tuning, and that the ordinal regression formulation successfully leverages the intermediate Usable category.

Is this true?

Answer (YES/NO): YES